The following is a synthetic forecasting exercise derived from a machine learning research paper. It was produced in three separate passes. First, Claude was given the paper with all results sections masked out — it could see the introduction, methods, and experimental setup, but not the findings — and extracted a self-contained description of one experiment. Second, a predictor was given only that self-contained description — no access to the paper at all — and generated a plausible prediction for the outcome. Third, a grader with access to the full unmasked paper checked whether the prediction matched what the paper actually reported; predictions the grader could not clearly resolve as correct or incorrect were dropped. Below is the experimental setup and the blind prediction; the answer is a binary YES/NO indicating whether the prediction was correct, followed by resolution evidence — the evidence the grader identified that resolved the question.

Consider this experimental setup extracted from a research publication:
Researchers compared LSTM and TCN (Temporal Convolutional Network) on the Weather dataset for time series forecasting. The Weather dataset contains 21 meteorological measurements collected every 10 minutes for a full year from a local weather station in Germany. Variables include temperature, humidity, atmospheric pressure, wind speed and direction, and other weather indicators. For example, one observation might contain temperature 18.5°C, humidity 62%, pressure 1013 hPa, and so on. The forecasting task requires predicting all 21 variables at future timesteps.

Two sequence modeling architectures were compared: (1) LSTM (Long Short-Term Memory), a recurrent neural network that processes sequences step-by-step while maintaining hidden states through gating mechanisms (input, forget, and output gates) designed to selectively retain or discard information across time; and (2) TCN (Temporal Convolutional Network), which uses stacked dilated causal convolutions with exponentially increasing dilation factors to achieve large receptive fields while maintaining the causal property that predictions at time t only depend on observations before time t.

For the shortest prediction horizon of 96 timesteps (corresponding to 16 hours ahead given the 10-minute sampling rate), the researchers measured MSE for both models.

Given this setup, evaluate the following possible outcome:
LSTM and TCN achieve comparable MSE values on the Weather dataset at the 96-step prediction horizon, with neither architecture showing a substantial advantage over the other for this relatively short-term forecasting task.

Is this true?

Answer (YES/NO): NO